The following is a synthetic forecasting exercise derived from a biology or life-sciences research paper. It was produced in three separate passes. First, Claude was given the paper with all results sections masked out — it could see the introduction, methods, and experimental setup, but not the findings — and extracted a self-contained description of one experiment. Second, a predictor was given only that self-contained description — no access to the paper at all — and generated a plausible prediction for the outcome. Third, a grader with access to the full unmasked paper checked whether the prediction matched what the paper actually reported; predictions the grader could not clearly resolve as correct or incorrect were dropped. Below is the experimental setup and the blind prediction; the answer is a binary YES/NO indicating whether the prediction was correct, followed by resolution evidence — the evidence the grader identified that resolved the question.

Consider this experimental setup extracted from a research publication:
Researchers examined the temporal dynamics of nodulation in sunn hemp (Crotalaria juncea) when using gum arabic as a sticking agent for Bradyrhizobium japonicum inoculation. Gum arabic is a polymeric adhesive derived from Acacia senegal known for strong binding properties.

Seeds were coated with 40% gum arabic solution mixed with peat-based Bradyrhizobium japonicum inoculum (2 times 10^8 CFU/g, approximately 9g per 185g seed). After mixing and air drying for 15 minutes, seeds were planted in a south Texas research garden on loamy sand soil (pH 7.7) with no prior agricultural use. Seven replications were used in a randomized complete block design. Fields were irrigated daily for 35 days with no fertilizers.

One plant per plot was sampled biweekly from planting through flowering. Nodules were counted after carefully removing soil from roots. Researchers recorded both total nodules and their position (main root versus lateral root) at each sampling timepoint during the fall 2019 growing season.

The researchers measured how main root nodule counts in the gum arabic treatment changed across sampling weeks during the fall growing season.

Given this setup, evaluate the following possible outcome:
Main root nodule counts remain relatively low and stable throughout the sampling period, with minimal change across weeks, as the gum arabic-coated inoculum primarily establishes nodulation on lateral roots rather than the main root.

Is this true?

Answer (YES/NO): NO